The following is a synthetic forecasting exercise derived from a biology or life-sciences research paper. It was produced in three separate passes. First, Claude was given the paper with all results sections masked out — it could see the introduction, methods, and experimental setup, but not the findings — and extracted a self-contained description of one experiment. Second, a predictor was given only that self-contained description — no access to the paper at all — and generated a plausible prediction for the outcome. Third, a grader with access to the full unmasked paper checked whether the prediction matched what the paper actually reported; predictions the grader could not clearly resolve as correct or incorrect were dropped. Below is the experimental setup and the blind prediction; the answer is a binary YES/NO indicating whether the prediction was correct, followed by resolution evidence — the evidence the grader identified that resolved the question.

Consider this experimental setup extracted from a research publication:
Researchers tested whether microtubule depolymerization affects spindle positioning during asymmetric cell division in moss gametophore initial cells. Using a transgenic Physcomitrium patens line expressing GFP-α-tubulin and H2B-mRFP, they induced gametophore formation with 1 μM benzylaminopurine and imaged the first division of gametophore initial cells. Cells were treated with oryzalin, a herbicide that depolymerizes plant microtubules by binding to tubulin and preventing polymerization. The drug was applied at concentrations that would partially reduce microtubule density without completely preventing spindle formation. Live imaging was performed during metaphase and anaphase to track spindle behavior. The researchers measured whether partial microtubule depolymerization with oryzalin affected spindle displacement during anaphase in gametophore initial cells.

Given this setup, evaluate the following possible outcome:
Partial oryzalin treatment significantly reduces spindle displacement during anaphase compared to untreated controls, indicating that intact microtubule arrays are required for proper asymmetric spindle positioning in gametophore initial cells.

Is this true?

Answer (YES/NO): NO